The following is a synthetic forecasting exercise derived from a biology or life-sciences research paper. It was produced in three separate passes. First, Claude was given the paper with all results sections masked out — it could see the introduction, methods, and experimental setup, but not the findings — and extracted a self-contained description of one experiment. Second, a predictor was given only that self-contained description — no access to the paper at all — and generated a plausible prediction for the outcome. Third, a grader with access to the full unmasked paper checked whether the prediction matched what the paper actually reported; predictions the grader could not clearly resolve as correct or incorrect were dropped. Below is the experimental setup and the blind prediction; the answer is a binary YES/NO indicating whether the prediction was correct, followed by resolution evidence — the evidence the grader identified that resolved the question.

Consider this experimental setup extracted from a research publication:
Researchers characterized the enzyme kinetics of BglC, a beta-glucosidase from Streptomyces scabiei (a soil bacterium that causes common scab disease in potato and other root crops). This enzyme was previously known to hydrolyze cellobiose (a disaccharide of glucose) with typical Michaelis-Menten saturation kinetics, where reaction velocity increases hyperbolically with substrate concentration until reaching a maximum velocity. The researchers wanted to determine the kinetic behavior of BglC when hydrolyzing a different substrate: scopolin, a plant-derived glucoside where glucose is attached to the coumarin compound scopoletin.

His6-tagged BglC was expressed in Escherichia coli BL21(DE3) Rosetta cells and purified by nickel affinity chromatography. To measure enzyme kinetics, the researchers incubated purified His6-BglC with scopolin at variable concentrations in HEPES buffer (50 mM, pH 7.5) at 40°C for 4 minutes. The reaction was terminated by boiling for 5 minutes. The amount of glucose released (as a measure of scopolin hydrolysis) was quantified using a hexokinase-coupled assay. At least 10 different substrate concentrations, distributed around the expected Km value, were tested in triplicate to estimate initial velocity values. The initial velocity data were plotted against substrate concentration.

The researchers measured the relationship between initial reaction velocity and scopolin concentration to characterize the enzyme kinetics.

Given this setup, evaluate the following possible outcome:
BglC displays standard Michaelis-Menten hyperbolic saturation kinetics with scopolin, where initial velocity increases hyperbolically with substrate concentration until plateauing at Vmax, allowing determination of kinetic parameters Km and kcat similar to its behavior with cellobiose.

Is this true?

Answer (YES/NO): NO